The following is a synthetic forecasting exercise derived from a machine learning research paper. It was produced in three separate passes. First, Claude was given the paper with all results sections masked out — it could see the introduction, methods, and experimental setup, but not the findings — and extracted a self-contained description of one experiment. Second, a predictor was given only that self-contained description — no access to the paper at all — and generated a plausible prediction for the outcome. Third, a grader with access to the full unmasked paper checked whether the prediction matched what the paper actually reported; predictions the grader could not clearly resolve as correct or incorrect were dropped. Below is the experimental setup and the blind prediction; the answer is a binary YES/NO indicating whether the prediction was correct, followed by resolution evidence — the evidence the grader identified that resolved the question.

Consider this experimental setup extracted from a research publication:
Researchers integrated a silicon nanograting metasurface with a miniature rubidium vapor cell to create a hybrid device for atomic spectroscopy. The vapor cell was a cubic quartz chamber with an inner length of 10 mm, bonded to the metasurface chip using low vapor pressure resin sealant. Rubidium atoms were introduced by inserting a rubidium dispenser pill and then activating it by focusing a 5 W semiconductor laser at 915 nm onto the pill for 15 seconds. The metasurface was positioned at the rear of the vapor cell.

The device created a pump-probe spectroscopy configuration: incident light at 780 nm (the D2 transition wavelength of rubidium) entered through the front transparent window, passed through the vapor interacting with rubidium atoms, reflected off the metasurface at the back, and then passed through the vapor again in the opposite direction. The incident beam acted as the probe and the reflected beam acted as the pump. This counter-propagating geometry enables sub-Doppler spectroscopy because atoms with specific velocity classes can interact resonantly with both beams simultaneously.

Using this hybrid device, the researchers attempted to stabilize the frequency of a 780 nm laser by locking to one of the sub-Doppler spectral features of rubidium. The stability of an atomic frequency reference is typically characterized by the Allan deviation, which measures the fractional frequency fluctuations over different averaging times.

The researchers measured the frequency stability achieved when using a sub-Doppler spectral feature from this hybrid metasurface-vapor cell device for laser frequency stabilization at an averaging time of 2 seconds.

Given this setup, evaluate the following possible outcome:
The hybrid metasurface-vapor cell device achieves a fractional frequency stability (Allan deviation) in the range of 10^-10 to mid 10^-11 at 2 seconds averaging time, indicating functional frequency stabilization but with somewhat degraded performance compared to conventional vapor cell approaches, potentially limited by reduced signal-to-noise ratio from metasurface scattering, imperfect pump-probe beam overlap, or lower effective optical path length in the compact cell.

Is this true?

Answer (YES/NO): YES